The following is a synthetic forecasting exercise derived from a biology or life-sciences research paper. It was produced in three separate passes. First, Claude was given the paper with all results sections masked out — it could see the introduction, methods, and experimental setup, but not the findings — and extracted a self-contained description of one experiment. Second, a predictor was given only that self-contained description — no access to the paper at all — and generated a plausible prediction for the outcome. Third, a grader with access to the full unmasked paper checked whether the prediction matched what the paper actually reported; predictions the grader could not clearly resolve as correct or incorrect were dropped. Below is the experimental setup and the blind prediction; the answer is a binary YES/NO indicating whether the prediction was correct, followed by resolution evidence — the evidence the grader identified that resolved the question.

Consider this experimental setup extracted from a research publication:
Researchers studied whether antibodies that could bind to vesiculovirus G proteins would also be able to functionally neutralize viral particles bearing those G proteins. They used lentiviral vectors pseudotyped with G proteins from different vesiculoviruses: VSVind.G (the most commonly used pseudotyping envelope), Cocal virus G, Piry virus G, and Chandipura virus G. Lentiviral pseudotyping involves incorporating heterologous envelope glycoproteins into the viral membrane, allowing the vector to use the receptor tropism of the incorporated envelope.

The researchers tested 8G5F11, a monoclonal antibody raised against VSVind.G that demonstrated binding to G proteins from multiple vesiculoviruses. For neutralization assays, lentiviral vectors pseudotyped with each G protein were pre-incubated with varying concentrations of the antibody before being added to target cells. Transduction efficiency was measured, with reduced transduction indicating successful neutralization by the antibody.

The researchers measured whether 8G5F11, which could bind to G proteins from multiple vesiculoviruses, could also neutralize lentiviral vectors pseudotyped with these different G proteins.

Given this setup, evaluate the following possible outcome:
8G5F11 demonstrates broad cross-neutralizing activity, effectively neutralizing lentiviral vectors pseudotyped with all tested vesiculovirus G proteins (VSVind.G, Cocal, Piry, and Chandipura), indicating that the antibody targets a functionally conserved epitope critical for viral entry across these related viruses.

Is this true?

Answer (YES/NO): NO